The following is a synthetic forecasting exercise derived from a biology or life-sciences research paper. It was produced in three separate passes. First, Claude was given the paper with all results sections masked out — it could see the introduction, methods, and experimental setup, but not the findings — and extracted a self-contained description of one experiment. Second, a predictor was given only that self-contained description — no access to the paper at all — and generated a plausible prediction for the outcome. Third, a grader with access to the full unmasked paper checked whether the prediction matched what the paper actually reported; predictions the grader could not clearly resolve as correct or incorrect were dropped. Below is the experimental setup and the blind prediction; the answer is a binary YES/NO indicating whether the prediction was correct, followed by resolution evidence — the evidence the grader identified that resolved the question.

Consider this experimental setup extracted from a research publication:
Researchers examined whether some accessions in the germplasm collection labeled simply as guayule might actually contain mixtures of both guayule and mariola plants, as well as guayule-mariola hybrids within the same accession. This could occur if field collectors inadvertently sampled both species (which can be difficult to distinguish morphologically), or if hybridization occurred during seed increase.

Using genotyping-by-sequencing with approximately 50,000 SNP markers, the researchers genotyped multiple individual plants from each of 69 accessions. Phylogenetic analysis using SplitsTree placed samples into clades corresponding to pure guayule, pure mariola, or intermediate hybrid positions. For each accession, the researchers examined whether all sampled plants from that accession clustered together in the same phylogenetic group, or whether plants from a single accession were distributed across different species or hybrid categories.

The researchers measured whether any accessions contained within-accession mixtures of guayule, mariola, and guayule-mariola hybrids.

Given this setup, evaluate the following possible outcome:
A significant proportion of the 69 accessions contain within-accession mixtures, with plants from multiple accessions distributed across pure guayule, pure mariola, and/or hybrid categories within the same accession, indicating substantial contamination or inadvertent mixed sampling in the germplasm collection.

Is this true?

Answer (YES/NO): NO